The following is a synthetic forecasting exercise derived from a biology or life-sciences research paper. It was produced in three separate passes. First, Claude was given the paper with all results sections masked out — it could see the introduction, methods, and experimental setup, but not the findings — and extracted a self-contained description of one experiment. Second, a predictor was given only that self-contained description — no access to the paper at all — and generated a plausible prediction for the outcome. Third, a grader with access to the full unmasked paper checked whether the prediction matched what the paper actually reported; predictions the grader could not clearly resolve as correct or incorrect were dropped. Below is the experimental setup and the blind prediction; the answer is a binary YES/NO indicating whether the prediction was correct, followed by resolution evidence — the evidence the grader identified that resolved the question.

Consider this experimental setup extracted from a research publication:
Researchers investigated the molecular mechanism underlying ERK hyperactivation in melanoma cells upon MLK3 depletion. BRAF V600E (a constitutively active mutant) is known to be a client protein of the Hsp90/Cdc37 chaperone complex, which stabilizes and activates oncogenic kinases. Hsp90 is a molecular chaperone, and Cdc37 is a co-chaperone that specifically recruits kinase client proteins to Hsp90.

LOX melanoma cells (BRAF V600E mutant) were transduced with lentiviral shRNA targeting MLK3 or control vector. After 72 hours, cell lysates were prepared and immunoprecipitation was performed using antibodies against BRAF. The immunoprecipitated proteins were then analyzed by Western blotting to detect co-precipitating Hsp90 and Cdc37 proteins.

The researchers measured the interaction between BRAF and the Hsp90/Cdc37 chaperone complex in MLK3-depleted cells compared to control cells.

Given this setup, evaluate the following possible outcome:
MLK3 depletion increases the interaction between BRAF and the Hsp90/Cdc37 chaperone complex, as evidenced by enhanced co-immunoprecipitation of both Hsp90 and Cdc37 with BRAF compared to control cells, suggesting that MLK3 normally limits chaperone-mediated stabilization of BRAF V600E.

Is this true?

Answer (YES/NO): YES